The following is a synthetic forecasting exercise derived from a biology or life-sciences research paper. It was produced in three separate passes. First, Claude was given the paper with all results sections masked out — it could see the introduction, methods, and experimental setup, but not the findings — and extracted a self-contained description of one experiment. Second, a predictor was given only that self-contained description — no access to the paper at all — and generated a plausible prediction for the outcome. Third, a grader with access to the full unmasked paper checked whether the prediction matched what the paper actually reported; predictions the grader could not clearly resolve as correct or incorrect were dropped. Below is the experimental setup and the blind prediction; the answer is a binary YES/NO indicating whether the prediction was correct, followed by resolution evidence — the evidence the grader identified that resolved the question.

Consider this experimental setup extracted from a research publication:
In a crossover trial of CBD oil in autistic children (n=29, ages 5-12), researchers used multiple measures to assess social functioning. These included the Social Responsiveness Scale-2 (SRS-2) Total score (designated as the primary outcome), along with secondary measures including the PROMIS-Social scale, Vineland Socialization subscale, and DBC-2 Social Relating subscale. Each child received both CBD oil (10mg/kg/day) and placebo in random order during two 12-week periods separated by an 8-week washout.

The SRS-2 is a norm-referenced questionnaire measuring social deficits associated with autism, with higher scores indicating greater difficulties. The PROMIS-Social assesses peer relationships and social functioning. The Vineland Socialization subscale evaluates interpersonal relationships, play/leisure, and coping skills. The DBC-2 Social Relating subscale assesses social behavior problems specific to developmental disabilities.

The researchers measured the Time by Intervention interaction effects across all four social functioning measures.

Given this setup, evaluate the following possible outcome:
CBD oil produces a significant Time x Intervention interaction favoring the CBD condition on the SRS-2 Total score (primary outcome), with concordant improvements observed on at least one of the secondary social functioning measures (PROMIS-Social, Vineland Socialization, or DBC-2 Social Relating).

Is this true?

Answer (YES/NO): NO